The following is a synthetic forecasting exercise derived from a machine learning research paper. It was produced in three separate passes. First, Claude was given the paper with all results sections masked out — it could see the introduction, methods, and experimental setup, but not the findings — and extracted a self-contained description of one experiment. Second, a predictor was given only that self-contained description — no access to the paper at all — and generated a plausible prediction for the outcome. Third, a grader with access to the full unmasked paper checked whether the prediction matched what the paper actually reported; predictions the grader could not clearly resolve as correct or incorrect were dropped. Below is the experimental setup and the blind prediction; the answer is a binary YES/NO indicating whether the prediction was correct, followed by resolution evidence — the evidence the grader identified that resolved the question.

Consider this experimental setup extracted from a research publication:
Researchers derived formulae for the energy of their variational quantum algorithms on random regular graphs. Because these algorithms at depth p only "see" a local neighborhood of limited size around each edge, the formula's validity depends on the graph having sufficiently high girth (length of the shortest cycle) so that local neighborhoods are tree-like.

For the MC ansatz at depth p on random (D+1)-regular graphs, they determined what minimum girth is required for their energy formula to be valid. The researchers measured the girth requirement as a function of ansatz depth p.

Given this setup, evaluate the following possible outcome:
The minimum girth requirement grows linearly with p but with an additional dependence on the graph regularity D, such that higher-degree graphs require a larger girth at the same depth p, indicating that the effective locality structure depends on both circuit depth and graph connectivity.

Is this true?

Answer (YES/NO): NO